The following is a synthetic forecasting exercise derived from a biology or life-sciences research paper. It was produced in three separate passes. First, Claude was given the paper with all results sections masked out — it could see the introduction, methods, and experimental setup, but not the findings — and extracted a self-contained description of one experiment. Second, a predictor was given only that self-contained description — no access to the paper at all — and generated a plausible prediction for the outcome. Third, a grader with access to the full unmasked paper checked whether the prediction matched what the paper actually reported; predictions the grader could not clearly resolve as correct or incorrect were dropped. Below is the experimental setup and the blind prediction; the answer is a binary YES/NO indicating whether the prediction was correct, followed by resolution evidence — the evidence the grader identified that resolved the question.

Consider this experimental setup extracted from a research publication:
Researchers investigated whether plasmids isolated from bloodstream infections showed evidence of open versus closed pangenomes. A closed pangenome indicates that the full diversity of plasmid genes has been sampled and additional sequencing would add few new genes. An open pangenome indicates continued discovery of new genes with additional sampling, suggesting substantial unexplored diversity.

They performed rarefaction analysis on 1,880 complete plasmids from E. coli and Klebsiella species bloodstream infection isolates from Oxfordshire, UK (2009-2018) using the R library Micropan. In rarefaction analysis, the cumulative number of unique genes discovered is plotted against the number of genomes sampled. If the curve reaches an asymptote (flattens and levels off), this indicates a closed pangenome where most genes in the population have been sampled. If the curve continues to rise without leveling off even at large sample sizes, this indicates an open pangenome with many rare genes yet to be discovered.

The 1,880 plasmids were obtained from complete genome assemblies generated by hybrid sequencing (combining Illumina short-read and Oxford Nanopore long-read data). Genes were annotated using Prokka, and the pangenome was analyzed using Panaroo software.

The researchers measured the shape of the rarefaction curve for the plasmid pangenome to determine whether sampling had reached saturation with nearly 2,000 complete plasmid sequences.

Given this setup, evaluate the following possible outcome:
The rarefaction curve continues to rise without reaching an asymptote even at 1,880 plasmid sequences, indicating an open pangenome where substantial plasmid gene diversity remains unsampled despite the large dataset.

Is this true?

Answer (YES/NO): YES